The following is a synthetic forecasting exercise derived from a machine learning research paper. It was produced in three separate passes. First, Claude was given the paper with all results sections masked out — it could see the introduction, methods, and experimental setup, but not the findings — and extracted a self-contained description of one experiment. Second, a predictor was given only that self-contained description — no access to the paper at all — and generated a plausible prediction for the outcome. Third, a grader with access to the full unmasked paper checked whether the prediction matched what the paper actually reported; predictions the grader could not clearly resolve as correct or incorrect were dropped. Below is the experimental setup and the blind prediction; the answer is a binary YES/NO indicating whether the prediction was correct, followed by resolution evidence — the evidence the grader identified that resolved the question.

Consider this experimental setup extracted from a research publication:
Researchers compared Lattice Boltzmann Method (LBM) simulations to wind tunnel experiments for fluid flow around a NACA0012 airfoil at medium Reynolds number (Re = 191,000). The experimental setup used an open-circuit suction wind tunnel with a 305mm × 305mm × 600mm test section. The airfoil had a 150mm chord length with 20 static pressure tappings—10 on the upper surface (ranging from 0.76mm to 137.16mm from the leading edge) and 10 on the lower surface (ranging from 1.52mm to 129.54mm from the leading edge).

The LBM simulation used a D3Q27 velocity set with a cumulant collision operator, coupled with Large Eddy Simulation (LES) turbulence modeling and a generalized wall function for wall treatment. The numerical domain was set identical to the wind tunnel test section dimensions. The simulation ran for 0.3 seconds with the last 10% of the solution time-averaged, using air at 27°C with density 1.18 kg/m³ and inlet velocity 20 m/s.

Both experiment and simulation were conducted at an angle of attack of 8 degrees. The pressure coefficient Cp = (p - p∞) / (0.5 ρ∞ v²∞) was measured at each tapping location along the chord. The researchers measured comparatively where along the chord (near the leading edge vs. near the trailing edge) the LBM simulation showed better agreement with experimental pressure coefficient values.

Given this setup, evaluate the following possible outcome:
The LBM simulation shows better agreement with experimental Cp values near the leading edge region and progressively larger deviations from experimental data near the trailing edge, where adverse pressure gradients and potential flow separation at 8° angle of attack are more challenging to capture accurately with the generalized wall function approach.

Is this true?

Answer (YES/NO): NO